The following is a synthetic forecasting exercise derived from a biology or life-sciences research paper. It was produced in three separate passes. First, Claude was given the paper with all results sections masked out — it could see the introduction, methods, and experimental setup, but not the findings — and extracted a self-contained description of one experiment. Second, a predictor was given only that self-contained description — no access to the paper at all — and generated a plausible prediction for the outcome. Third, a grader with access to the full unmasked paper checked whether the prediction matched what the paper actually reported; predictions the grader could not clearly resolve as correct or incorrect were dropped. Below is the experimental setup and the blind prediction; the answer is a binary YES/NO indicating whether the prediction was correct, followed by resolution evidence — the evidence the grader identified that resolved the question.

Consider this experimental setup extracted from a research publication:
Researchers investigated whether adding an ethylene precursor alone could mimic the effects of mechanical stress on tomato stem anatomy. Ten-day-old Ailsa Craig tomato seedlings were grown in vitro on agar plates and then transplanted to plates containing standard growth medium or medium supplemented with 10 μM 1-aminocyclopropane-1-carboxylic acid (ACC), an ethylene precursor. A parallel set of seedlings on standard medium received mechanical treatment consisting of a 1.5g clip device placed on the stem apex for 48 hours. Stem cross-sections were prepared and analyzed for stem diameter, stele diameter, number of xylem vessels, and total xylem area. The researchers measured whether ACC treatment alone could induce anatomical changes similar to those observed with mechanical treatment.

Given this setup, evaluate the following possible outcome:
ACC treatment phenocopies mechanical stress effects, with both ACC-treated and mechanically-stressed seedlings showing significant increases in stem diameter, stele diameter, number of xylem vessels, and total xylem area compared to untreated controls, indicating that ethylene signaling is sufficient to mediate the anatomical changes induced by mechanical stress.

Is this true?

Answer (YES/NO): YES